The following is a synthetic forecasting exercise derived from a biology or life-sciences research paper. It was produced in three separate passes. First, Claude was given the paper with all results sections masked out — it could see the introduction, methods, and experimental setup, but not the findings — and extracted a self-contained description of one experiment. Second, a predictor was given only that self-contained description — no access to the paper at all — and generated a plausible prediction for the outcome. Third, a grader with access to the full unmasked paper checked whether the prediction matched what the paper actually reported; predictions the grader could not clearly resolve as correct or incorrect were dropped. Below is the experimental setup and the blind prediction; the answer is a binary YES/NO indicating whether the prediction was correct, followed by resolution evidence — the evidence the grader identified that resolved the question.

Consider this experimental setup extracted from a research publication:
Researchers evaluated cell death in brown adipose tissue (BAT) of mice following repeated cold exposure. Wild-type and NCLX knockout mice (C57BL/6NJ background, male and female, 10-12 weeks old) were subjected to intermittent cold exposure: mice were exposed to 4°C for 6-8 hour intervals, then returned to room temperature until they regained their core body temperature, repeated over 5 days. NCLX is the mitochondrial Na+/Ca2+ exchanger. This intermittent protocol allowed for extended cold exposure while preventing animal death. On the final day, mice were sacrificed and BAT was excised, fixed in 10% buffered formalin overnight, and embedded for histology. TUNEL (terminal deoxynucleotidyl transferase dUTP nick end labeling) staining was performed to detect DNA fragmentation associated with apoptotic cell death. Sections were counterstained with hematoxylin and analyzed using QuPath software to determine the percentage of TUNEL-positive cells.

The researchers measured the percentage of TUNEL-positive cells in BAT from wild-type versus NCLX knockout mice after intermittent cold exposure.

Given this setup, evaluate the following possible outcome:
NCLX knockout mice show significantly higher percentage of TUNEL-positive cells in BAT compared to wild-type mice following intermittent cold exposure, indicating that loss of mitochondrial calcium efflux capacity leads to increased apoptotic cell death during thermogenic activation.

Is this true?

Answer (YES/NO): YES